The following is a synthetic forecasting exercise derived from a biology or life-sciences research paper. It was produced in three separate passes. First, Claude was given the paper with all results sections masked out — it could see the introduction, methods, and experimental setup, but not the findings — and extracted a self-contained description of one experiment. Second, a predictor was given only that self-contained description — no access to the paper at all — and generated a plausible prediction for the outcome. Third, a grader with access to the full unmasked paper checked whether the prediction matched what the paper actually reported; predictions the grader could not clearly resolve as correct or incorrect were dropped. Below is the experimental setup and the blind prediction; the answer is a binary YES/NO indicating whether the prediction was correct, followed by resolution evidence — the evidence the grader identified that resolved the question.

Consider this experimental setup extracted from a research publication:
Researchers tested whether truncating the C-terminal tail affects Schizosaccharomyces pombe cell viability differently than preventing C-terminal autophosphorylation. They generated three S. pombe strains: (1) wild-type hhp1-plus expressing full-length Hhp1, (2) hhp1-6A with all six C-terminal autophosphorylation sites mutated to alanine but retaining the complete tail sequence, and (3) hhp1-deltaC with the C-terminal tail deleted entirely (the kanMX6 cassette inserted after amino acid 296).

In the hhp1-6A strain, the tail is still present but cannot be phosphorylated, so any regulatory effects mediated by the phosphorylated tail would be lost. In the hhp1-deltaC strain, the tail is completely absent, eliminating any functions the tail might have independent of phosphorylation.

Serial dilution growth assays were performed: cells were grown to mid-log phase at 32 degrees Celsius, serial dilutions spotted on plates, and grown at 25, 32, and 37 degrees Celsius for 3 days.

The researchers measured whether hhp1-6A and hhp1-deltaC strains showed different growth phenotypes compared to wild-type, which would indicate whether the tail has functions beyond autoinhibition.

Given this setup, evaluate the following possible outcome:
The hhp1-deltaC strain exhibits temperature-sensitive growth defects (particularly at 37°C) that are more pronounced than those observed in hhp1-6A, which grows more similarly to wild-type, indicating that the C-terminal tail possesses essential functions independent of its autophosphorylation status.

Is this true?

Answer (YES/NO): NO